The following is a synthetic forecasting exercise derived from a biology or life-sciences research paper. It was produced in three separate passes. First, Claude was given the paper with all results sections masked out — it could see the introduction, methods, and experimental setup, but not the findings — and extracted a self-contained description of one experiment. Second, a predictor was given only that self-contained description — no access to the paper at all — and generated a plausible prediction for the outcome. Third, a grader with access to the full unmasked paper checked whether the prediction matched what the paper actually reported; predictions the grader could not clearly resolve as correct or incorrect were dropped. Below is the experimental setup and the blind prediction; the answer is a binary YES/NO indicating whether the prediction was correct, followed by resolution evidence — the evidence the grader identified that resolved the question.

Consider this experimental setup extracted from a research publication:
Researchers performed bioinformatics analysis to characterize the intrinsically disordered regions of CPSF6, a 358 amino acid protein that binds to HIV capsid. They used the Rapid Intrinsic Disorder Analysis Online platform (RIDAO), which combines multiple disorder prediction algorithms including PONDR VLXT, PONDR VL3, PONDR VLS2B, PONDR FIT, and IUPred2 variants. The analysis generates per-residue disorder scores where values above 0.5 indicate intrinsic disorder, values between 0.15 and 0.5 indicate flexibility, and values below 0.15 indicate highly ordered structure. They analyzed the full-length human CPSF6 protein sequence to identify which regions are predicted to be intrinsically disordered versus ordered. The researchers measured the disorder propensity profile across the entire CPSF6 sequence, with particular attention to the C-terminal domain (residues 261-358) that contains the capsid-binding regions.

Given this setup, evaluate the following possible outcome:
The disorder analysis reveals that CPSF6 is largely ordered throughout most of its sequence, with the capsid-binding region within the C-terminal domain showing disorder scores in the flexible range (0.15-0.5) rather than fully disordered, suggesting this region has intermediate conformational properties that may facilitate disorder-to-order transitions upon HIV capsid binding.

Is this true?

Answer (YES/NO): NO